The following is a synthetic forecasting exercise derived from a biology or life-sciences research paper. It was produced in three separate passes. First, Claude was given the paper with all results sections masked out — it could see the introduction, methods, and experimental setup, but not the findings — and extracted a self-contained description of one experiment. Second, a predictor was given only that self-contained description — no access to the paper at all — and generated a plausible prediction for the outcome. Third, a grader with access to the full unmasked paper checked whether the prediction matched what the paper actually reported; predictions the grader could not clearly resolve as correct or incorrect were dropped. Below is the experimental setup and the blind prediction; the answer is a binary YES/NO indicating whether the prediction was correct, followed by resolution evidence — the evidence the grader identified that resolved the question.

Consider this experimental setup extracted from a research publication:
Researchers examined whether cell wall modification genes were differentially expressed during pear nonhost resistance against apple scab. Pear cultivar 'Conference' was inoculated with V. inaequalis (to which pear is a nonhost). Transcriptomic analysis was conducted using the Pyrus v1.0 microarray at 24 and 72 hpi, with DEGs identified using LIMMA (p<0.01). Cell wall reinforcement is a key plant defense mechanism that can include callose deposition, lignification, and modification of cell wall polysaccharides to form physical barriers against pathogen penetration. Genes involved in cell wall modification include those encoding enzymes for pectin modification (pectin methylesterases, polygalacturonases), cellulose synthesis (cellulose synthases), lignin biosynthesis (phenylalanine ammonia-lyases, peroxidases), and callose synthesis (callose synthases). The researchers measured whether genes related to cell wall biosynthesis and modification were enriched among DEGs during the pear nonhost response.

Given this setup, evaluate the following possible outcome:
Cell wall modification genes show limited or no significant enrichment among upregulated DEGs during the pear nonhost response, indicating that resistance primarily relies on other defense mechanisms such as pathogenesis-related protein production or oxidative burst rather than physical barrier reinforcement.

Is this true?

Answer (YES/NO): NO